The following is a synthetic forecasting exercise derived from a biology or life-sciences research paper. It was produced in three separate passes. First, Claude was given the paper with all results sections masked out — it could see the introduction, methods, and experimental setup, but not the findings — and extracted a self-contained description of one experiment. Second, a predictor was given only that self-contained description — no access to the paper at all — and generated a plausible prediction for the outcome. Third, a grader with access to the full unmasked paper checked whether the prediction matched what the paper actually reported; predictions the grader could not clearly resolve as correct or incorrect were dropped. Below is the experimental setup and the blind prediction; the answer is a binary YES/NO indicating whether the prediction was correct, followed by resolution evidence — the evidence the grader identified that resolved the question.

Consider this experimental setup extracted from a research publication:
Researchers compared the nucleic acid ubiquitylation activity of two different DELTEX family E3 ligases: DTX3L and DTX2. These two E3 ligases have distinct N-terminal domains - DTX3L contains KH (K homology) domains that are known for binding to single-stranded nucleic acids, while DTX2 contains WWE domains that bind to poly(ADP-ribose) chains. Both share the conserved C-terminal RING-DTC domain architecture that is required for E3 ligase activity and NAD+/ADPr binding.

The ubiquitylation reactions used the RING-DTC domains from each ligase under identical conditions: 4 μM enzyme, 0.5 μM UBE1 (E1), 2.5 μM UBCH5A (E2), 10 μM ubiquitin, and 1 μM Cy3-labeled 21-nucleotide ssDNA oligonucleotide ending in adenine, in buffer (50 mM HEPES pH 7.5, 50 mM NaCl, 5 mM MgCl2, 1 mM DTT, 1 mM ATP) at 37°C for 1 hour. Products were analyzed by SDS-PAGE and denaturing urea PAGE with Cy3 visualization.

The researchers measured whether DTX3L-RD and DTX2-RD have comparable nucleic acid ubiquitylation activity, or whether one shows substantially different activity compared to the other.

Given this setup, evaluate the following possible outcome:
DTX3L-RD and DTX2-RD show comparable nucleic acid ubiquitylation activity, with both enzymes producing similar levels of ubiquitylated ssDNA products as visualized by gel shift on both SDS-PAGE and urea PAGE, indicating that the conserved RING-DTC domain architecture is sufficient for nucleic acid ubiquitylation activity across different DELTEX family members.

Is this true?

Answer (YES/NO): NO